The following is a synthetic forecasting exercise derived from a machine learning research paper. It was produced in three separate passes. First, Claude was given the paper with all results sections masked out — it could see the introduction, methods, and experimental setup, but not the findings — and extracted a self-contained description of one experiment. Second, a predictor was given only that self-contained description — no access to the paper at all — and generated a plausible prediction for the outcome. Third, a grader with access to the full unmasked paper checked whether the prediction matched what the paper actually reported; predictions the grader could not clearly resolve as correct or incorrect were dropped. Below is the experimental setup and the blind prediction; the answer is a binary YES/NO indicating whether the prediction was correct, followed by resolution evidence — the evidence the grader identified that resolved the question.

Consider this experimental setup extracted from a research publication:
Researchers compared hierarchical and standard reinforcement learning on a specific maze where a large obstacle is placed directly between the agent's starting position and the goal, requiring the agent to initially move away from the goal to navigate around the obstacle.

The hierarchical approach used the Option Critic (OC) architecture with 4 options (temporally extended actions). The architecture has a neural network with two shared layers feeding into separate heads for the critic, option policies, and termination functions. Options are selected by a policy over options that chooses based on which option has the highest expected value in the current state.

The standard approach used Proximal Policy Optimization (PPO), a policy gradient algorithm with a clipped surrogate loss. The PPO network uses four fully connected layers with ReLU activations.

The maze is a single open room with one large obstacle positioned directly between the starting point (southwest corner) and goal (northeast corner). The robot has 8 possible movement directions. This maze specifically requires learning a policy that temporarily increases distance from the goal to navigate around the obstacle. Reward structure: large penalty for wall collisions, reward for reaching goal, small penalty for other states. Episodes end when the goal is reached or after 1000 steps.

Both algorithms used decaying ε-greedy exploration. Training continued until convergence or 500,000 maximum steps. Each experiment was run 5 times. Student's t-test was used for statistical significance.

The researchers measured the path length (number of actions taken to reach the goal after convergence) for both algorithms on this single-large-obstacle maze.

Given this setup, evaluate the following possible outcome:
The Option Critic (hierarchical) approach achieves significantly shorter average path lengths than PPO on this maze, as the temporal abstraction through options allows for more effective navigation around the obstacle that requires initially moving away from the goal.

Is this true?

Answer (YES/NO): NO